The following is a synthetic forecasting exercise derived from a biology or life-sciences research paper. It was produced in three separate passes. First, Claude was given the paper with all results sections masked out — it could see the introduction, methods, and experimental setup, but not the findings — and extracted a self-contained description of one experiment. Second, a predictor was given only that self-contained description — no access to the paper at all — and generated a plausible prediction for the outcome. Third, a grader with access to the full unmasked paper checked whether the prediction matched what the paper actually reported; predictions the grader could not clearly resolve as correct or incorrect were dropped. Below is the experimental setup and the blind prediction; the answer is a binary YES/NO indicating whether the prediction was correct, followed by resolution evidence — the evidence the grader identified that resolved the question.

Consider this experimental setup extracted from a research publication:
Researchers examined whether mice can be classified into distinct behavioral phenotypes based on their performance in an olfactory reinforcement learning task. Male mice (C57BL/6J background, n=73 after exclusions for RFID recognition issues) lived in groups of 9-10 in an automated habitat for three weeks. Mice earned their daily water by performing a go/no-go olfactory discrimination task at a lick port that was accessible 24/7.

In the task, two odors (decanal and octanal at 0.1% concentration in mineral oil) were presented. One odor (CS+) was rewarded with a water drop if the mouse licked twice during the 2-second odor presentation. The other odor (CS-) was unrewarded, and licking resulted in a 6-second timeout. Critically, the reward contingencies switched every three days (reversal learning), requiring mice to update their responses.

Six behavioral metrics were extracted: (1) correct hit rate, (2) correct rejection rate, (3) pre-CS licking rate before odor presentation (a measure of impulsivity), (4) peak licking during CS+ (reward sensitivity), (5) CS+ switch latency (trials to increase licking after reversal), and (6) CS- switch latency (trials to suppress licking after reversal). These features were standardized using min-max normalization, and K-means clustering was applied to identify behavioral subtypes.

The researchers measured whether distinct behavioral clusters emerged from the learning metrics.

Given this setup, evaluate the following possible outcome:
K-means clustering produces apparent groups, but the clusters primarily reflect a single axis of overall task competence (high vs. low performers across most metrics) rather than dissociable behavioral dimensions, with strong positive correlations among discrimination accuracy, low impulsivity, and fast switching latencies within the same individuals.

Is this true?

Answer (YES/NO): NO